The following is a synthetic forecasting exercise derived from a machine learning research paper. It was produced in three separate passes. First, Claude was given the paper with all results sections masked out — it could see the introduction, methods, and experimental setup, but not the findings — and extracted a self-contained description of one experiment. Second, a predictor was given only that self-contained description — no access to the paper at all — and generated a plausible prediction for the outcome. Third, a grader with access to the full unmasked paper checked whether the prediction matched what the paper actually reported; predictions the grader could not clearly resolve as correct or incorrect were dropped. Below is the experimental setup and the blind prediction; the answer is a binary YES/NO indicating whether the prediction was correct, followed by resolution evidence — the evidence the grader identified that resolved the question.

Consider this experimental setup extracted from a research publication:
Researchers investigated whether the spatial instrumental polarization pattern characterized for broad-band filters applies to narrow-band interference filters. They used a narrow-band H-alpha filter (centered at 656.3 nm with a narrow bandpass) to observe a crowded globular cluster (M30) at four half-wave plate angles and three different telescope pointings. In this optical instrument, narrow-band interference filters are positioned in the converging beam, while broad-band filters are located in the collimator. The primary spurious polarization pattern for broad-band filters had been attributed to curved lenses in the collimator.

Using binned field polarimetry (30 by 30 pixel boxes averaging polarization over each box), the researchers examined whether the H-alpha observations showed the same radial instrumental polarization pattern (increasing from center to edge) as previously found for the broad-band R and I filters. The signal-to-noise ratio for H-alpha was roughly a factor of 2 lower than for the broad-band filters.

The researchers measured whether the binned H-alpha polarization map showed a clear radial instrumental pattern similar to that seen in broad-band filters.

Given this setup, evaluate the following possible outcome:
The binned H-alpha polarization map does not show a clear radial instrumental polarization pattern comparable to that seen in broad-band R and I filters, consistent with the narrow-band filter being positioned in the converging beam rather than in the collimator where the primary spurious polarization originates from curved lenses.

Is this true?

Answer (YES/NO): YES